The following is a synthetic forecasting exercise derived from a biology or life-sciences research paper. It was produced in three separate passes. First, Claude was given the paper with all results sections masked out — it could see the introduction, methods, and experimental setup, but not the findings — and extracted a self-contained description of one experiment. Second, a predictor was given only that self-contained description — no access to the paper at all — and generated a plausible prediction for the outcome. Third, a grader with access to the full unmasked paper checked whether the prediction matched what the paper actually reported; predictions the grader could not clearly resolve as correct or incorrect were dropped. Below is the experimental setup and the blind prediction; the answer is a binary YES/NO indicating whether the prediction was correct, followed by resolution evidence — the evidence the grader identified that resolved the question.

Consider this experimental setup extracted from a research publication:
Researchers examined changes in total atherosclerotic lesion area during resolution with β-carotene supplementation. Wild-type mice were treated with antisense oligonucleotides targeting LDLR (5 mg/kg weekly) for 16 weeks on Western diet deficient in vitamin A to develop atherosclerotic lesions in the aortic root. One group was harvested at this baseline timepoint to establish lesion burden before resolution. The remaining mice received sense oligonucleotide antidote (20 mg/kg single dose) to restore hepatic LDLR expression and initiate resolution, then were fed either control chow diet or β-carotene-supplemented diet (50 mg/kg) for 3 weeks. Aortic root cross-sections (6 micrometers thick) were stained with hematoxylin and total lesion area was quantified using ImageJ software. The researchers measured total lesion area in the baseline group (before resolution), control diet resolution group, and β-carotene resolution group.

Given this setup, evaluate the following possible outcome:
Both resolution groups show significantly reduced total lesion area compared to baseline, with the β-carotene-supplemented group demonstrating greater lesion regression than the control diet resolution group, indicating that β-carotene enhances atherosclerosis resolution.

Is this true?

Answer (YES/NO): NO